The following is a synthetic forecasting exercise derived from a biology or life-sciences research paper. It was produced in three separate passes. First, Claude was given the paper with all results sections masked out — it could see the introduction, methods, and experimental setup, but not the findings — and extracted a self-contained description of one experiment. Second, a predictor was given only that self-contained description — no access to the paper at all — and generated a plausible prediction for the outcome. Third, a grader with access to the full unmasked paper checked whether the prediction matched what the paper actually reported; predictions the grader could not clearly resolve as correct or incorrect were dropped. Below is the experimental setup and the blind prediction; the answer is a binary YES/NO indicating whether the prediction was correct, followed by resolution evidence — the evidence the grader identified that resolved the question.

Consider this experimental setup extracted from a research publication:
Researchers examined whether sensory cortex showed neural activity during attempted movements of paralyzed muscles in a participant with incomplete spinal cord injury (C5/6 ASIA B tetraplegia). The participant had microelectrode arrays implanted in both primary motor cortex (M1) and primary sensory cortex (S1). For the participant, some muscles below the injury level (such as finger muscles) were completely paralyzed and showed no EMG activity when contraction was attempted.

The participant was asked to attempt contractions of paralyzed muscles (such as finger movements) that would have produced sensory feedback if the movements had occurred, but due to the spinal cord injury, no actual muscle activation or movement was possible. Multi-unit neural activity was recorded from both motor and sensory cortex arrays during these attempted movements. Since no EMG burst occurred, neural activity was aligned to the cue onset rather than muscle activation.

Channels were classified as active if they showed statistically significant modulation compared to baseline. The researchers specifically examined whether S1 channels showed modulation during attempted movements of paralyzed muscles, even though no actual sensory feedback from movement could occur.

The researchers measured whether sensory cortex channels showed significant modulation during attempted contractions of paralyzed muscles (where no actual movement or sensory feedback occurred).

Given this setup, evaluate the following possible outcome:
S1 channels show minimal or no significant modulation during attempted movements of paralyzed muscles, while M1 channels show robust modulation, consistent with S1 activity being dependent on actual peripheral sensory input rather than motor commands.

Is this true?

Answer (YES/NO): NO